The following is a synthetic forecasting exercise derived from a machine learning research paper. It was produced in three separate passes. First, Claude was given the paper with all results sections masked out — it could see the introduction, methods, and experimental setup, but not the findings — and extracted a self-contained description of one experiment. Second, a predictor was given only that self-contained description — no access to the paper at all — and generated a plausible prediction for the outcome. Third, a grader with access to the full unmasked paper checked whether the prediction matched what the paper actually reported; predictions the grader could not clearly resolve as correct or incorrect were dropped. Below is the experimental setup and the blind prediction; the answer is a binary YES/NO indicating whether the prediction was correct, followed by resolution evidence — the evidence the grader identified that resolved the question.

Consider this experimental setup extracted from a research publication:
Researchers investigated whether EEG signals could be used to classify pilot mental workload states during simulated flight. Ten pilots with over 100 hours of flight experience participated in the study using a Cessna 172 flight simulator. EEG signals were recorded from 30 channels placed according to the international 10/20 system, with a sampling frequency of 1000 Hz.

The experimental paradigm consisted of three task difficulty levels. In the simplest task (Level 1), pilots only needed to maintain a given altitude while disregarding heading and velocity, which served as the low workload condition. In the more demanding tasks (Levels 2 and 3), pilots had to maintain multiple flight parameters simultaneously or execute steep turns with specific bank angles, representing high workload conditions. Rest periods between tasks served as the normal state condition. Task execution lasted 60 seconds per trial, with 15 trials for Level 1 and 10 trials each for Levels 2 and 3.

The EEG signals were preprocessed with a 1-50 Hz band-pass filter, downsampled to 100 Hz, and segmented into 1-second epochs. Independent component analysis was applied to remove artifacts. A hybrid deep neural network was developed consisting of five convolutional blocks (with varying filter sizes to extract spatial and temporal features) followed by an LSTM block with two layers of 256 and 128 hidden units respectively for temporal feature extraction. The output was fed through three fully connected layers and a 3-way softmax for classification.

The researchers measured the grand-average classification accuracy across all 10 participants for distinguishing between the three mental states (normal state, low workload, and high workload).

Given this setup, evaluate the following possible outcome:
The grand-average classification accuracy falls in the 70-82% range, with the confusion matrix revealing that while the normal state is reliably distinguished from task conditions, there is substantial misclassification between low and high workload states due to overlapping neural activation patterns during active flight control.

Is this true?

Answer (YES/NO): NO